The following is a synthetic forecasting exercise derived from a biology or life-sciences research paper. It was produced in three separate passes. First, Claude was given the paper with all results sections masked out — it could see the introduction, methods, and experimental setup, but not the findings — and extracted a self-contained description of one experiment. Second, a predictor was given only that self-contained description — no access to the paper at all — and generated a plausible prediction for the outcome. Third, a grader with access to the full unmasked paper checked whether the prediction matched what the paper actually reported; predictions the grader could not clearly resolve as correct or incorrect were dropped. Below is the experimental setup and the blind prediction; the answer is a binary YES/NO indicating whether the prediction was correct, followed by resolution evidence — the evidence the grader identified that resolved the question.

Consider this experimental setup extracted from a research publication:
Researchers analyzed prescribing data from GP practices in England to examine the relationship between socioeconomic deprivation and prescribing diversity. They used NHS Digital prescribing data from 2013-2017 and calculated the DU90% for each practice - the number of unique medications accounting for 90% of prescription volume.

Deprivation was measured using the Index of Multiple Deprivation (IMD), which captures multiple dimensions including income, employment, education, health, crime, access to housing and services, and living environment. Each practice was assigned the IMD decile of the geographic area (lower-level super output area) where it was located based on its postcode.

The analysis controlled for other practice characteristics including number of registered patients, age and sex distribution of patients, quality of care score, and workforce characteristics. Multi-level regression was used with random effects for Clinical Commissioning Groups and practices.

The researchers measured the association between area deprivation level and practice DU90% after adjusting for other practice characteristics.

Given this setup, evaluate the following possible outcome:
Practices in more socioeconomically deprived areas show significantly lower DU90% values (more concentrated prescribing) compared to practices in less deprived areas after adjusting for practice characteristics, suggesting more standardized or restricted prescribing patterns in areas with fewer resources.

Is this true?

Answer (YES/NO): NO